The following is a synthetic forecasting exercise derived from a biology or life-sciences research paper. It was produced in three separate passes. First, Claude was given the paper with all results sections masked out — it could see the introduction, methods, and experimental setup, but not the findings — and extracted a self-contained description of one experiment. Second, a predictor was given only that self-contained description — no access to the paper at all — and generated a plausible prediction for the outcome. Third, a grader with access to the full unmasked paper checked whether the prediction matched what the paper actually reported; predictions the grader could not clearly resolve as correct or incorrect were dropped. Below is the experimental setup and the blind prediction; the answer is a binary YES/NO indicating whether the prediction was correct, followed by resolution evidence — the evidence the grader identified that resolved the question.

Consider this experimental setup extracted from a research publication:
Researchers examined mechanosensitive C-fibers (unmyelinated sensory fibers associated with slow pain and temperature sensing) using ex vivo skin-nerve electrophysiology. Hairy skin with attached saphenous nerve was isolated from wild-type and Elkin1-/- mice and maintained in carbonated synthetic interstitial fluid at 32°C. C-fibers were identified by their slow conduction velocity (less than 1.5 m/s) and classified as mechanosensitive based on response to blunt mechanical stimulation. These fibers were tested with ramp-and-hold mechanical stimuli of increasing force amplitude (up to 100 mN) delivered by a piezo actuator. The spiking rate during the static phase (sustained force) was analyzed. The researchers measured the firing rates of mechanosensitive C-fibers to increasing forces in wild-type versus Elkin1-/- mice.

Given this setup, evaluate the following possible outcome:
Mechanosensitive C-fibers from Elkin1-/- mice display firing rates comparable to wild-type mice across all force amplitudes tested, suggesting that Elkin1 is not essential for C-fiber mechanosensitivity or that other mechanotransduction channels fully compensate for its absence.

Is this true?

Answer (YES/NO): NO